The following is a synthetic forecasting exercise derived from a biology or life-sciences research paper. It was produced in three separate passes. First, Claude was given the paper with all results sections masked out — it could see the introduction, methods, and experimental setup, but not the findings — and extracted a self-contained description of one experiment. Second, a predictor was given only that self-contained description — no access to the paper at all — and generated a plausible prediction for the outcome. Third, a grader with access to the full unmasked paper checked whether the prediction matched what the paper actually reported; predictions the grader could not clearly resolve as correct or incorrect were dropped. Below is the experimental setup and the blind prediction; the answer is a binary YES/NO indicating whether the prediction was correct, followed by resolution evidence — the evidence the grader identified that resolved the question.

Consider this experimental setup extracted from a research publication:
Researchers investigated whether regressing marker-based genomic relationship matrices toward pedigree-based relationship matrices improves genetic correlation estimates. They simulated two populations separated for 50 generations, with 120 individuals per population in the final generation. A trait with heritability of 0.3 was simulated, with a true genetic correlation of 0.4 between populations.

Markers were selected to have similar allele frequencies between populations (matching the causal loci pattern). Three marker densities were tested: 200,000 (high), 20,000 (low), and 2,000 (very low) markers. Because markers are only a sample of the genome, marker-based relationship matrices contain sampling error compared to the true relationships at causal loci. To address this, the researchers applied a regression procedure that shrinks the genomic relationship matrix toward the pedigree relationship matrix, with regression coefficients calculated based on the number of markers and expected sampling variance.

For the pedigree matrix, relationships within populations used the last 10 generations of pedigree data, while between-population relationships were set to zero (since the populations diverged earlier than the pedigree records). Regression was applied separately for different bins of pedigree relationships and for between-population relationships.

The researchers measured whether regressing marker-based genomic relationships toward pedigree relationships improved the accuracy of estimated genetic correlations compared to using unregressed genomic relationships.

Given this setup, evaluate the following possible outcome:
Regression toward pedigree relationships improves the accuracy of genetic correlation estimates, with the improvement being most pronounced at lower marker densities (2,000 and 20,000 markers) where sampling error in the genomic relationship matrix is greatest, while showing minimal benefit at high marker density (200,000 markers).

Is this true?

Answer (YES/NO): NO